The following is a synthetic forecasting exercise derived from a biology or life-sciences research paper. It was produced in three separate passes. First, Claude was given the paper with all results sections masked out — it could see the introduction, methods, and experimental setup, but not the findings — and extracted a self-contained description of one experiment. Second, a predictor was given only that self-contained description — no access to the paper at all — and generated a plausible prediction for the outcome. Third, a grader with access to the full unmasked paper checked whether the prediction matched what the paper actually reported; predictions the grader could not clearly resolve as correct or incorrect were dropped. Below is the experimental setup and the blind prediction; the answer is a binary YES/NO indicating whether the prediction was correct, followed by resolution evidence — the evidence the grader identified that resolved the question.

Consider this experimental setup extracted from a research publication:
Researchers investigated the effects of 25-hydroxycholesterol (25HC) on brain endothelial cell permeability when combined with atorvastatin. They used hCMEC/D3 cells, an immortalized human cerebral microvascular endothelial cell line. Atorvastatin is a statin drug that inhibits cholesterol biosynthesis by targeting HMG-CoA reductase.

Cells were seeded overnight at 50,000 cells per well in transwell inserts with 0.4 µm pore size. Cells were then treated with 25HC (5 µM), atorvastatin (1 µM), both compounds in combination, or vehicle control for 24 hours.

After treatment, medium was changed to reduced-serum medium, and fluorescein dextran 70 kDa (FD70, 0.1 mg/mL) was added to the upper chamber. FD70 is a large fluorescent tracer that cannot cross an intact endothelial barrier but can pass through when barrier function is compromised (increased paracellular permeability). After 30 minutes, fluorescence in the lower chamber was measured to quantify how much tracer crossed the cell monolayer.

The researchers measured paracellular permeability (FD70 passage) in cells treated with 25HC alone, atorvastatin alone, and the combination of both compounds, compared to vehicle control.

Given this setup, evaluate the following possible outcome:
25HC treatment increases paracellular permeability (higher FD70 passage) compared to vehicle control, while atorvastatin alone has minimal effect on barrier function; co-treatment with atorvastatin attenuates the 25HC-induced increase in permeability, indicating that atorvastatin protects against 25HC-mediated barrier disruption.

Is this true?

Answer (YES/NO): NO